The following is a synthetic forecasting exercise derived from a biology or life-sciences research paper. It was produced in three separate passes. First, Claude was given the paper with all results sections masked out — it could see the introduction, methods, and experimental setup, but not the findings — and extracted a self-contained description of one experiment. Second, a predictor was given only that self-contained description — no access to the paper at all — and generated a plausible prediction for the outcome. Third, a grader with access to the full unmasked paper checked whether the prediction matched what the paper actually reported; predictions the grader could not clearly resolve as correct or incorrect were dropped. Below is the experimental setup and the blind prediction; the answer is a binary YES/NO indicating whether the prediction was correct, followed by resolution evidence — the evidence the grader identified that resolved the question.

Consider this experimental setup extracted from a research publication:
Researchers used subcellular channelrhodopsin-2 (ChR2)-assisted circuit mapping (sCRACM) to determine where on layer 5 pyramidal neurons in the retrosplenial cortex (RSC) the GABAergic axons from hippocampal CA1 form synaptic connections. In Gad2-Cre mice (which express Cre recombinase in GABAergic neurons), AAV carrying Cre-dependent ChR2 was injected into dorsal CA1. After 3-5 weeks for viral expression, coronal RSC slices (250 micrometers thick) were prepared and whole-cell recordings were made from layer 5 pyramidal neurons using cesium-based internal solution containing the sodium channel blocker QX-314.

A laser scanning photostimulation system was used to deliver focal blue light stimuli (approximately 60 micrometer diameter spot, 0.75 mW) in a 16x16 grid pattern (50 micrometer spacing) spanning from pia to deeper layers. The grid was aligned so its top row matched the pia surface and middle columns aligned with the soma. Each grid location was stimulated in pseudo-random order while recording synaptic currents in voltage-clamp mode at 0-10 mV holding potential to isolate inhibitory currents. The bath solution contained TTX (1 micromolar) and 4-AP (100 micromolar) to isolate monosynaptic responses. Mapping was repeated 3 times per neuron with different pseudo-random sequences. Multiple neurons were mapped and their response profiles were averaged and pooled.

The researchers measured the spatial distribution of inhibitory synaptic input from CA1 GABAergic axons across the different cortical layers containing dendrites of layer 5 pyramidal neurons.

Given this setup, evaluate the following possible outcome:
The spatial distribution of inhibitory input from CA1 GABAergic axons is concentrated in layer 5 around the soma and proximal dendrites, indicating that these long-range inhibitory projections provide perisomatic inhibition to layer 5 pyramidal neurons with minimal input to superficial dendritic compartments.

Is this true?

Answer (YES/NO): NO